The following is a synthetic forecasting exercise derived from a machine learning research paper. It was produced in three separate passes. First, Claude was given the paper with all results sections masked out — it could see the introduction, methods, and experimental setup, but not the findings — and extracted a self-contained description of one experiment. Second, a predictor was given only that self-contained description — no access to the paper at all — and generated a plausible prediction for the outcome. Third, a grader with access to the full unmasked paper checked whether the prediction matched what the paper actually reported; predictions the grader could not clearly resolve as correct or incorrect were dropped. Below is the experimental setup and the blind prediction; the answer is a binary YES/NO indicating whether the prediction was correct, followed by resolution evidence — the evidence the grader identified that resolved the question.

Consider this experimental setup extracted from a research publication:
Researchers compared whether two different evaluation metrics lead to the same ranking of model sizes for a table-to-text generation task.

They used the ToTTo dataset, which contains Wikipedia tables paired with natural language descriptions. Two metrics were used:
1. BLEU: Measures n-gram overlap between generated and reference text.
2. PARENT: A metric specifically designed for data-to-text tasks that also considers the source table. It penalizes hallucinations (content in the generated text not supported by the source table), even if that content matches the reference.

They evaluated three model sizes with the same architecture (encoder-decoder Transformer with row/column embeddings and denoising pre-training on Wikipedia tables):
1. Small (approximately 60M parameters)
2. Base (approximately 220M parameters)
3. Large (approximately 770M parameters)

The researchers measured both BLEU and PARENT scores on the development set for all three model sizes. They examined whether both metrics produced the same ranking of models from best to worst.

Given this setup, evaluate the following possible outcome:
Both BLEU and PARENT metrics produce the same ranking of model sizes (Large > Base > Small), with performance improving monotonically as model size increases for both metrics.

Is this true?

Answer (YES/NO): NO